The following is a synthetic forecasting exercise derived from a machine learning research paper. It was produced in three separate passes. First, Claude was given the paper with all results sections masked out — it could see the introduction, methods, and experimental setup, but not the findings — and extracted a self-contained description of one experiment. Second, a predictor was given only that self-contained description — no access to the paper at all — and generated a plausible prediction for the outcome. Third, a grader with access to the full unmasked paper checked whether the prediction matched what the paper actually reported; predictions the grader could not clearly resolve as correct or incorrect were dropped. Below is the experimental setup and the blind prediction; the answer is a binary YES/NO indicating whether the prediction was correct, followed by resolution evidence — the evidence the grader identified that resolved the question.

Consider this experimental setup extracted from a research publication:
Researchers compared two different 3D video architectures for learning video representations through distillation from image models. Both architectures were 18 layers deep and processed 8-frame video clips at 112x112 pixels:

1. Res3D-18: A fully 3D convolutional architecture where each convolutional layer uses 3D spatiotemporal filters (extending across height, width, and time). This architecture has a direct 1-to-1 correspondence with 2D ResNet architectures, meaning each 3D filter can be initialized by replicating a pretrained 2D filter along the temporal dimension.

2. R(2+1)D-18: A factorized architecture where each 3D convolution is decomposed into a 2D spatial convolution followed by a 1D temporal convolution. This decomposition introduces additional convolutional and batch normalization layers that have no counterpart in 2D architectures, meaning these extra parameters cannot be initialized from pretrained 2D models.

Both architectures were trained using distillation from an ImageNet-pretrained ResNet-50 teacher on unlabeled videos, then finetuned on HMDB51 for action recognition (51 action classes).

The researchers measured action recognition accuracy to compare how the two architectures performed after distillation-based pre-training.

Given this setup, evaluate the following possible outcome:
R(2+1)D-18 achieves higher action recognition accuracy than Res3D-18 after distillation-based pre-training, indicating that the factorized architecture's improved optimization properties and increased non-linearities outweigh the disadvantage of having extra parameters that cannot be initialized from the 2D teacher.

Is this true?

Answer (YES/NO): YES